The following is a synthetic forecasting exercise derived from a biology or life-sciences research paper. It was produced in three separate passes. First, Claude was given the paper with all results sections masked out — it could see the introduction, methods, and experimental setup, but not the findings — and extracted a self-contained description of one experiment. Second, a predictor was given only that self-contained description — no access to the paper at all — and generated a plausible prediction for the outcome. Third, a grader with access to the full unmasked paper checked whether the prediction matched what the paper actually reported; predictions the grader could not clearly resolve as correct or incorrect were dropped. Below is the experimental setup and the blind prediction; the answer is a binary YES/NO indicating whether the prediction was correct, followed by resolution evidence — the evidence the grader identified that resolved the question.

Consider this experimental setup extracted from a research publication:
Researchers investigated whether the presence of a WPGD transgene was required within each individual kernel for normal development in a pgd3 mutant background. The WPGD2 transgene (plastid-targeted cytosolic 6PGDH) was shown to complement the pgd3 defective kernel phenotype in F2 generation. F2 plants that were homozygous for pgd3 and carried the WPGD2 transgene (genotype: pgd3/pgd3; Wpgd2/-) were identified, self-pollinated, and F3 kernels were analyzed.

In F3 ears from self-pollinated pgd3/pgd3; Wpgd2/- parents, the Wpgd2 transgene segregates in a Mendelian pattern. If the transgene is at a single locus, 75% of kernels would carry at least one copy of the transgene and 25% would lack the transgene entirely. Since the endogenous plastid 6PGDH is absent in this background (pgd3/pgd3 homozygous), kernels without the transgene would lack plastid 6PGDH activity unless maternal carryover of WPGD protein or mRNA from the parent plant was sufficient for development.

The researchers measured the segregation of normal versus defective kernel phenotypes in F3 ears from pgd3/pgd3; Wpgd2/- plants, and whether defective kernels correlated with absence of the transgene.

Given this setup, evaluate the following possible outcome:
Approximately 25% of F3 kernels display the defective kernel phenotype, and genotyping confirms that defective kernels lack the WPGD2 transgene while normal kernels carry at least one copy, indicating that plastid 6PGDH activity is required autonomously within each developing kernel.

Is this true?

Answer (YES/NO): YES